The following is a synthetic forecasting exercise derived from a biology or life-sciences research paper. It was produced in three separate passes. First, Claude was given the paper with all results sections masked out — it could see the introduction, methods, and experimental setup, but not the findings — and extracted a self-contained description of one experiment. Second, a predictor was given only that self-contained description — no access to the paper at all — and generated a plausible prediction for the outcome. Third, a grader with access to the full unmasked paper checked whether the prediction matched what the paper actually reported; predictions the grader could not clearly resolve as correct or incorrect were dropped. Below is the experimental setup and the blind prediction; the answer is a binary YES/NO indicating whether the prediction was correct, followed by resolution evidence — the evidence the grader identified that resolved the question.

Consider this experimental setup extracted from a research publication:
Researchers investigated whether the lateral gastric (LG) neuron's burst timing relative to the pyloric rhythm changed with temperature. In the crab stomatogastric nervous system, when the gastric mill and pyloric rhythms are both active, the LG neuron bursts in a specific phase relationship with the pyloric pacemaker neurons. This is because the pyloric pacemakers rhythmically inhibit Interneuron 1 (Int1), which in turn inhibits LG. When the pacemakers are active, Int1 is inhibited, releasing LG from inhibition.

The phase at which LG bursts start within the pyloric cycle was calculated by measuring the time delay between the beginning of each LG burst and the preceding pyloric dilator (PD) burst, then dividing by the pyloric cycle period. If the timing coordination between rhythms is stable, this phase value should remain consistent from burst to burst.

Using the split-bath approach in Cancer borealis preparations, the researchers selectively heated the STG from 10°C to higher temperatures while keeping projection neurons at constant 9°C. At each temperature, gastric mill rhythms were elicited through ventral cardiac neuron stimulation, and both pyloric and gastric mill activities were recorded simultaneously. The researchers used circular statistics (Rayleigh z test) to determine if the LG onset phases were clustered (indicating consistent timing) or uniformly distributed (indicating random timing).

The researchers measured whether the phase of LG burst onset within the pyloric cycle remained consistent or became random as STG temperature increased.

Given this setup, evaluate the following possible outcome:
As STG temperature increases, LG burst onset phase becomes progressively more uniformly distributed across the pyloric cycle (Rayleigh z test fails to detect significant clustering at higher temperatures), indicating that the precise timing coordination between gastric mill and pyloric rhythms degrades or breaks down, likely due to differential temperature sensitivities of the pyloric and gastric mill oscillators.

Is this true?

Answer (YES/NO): NO